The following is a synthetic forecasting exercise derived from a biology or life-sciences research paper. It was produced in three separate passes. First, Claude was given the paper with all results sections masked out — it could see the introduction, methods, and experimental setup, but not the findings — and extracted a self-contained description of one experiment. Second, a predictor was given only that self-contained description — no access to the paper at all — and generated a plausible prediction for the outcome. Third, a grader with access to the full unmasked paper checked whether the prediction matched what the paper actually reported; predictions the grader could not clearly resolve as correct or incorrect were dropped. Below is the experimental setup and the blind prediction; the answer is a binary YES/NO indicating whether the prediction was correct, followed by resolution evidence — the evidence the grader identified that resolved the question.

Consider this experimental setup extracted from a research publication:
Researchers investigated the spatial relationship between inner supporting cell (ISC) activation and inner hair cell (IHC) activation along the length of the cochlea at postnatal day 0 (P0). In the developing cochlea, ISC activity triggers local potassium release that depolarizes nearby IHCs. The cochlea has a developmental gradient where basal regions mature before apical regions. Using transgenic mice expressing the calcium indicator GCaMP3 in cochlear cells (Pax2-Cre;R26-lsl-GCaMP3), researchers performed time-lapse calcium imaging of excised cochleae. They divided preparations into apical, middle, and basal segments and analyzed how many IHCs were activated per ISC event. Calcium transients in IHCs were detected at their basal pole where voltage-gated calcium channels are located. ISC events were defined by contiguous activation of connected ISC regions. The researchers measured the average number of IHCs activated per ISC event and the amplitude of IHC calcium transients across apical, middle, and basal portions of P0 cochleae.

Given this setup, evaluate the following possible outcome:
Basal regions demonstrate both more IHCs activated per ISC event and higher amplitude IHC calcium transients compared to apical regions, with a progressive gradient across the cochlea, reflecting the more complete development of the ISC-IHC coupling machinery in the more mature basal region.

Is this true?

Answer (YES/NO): YES